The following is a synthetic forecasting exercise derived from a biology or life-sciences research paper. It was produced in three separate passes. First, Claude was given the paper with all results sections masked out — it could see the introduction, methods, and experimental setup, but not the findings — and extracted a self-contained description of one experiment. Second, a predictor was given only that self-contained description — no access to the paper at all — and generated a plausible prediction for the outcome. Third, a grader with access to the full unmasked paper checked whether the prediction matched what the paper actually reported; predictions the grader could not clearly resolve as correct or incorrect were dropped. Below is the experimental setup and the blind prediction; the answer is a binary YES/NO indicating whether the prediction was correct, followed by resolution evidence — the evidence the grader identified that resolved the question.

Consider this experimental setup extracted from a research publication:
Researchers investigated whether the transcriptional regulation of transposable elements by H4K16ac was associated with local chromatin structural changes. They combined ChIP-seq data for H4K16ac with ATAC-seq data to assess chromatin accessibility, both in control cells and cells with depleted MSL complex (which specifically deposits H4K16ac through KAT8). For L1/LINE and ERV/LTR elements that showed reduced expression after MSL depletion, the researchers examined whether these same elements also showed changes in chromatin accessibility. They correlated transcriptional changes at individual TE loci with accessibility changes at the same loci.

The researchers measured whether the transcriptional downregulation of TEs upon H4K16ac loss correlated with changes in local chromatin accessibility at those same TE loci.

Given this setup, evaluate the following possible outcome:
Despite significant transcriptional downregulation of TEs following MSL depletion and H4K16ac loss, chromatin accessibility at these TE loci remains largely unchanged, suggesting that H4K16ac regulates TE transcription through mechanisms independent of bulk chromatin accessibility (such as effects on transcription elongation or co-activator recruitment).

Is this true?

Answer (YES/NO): NO